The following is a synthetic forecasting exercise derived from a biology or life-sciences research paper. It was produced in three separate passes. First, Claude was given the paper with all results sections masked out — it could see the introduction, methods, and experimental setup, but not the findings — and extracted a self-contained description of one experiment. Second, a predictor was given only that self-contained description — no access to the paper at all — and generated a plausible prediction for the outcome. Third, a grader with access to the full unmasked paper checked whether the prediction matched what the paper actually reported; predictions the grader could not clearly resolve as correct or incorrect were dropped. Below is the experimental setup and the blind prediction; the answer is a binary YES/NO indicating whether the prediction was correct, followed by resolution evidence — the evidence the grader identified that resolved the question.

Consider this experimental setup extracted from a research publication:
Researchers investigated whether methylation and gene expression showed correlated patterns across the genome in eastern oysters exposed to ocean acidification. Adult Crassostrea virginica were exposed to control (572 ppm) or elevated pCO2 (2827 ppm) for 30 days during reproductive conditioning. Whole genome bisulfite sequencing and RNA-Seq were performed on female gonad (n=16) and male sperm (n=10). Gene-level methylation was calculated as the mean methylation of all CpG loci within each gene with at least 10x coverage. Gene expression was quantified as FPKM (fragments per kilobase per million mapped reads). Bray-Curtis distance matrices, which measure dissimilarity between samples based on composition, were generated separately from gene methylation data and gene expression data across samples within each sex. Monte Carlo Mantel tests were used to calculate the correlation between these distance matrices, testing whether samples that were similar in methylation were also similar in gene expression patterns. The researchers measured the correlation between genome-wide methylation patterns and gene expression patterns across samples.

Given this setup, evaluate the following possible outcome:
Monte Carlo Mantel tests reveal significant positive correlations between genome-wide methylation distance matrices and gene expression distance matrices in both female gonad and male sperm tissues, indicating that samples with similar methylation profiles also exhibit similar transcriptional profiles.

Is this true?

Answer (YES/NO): NO